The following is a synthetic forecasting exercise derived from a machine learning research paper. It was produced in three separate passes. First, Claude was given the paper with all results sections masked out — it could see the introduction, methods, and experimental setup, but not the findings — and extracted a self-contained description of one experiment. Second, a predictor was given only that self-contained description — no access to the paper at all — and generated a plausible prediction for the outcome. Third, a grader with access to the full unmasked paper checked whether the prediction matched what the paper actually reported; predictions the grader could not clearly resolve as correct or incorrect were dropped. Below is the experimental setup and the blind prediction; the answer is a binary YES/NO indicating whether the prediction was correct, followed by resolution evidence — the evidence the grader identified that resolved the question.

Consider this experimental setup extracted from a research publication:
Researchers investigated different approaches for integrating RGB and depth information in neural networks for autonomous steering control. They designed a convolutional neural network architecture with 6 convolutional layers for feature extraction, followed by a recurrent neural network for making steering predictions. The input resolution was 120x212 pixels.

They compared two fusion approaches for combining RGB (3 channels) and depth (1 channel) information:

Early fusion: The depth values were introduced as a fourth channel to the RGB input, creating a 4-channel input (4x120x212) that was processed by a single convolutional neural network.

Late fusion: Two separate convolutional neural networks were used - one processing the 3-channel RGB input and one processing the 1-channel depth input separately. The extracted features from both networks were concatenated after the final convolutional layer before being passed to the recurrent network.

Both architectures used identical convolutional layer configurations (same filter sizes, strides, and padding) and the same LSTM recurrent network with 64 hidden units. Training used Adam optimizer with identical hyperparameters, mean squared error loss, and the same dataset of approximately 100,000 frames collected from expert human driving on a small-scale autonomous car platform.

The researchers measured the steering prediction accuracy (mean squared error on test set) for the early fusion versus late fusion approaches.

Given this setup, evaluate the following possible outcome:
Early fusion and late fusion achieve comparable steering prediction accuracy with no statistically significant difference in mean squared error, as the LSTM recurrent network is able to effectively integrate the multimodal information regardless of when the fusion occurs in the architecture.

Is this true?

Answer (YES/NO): NO